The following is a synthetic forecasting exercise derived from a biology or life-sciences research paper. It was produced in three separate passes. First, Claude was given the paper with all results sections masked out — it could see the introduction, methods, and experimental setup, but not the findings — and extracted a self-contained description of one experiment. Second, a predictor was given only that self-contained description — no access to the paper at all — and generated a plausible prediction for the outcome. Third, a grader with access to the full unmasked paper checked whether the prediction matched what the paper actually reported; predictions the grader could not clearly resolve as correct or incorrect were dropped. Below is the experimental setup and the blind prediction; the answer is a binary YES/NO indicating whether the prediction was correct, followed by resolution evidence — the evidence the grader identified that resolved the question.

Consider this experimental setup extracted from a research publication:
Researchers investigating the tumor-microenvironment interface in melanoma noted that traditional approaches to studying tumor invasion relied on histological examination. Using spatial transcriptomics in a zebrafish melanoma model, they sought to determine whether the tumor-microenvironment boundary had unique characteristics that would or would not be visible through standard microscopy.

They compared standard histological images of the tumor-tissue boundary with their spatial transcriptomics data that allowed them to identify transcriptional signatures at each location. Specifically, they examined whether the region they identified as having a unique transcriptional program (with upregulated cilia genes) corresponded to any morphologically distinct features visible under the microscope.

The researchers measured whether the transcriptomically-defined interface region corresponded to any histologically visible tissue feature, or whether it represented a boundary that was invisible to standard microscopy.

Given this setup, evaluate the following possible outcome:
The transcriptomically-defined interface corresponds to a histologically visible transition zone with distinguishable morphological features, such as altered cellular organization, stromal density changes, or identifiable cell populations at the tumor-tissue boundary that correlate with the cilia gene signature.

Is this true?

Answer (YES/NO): NO